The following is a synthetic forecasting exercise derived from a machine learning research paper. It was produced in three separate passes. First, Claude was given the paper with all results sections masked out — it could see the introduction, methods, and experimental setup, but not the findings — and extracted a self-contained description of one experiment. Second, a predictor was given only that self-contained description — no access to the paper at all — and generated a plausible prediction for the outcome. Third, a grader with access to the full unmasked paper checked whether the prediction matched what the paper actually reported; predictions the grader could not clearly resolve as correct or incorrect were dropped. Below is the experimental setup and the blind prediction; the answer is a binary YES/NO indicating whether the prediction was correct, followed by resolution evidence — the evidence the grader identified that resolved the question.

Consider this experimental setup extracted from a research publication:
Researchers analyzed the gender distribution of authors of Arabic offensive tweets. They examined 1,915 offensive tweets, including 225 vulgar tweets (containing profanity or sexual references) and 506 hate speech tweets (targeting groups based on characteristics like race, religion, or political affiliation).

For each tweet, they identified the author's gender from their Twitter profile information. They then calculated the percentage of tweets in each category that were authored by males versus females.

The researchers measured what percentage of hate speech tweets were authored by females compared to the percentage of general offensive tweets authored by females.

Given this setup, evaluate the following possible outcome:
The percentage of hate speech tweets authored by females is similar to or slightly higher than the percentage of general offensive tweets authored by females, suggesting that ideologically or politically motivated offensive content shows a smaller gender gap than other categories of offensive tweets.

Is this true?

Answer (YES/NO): NO